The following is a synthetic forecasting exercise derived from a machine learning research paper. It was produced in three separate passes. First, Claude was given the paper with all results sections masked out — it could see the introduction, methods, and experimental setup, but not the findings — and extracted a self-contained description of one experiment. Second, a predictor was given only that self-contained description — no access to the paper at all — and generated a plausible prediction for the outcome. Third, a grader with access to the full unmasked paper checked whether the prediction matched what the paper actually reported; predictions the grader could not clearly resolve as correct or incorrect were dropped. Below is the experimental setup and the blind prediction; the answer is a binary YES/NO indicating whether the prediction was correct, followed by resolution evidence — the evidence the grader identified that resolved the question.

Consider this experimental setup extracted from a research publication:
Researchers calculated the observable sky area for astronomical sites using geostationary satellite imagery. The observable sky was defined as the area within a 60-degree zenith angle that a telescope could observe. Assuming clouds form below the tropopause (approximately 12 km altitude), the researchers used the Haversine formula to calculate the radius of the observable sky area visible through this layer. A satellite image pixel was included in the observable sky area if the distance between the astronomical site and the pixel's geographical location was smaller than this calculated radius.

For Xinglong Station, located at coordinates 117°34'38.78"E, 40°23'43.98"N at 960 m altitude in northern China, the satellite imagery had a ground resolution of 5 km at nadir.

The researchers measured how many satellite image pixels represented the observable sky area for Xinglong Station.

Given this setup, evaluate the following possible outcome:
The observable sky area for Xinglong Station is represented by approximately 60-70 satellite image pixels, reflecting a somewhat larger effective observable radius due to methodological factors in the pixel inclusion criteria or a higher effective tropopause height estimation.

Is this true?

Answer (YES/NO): NO